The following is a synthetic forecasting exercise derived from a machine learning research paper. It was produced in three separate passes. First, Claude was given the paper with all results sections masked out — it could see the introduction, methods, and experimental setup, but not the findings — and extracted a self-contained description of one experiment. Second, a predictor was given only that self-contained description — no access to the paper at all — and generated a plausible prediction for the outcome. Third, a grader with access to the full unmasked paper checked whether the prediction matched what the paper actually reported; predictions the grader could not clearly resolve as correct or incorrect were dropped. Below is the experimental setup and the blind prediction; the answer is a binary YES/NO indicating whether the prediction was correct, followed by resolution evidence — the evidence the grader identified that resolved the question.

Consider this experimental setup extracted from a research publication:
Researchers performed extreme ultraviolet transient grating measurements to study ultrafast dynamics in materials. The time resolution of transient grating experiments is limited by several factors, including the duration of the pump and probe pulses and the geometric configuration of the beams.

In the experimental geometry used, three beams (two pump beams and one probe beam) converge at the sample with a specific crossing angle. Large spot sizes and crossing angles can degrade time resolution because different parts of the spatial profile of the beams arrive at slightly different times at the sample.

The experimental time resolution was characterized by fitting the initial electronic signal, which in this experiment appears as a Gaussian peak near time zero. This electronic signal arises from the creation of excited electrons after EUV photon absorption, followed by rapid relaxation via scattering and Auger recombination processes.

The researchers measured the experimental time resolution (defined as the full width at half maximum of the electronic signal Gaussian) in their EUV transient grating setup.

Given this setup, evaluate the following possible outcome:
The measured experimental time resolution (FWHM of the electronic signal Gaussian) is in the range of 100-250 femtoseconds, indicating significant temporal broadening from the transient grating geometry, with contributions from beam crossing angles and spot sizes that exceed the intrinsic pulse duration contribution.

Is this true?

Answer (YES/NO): NO